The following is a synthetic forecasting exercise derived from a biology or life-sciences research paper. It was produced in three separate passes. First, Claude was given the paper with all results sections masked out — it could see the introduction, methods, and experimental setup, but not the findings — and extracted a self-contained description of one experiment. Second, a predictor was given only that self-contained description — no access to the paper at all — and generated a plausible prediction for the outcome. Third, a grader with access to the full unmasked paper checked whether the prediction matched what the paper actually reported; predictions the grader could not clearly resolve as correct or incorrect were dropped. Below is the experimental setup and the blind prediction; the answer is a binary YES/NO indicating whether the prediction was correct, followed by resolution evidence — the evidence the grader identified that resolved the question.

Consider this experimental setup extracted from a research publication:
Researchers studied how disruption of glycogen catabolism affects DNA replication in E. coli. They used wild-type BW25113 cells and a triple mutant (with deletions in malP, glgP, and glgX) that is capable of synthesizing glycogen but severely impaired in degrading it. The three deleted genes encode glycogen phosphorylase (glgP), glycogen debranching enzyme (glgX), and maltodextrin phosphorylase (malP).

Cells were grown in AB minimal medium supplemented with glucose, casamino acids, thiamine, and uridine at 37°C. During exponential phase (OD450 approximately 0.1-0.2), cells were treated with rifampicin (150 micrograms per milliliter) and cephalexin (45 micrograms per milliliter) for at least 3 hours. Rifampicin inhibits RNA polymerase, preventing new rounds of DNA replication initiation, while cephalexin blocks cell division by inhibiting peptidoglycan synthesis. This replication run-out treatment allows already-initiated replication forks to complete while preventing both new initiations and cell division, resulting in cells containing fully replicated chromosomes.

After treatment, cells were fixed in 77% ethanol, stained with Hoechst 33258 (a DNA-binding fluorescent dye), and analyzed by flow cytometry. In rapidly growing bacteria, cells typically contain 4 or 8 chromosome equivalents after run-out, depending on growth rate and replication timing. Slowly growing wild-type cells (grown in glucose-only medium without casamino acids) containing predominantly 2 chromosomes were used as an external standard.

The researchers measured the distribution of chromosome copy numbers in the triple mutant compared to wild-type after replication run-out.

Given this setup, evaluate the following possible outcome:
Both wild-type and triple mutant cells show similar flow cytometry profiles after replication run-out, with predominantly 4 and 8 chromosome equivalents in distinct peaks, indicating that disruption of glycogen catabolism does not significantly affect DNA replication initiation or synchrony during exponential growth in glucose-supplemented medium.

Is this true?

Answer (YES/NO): NO